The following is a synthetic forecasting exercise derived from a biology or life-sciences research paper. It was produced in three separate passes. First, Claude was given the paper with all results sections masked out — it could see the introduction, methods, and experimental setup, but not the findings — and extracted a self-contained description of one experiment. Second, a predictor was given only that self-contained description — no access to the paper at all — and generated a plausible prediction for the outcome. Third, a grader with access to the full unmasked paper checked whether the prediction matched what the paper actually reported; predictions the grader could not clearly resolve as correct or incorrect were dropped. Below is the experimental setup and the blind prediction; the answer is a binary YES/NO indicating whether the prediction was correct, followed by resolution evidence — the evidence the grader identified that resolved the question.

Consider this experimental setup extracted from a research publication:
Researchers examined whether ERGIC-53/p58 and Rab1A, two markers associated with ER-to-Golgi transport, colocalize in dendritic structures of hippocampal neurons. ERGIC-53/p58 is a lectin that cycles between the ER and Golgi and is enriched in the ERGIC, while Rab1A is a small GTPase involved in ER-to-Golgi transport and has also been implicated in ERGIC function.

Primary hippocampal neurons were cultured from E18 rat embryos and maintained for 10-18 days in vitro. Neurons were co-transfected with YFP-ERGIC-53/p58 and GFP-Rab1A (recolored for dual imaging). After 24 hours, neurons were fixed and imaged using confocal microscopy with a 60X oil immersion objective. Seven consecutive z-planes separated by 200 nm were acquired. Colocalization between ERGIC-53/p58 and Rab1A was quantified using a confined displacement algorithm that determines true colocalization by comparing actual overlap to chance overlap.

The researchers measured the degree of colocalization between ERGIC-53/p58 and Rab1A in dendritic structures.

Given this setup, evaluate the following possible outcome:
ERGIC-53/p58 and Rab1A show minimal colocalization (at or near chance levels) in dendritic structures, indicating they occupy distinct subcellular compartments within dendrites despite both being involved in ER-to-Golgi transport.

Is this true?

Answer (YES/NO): YES